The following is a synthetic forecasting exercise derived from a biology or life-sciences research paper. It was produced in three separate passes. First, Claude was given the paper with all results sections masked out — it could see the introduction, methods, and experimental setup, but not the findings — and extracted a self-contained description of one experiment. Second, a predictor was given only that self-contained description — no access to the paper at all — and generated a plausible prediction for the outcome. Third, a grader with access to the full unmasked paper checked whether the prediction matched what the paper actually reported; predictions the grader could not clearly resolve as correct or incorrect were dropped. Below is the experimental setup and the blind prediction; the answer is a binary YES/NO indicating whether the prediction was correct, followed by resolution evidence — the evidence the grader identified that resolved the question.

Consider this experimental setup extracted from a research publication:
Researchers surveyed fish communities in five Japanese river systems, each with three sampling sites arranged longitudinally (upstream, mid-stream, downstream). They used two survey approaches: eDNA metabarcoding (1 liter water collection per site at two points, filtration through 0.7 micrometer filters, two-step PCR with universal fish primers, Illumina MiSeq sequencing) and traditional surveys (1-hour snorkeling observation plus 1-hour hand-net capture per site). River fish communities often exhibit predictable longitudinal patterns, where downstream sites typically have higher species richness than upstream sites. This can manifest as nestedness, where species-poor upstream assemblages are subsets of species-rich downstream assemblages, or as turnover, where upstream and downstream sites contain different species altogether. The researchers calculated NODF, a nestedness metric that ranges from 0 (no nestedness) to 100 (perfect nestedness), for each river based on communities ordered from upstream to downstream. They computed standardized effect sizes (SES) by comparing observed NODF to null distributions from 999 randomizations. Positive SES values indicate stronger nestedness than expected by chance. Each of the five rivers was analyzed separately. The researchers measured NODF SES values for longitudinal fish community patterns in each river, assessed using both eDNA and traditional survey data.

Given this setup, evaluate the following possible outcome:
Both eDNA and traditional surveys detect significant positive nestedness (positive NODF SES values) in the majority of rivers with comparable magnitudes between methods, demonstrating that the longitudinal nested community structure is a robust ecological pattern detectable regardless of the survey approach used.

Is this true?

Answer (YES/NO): YES